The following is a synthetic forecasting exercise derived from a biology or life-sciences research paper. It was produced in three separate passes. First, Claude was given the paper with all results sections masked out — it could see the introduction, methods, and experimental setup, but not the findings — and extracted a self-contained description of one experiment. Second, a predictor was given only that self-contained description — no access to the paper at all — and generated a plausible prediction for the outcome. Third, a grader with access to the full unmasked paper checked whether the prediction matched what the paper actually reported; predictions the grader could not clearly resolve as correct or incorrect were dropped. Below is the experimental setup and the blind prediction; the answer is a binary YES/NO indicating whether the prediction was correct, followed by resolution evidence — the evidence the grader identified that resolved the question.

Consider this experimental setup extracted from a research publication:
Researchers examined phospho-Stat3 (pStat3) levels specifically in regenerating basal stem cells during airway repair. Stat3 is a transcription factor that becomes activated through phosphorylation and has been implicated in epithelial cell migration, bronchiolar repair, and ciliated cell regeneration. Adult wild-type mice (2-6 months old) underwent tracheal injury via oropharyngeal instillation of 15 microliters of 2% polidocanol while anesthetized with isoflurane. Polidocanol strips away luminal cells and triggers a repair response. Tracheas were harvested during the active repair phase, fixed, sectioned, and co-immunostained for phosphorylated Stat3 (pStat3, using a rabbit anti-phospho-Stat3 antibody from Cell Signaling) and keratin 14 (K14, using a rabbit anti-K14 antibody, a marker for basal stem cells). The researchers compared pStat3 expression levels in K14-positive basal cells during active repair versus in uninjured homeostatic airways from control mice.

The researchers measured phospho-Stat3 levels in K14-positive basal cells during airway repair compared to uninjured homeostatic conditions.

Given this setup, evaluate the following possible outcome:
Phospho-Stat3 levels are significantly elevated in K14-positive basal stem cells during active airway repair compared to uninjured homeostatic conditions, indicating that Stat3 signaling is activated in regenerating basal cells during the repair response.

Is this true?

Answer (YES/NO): YES